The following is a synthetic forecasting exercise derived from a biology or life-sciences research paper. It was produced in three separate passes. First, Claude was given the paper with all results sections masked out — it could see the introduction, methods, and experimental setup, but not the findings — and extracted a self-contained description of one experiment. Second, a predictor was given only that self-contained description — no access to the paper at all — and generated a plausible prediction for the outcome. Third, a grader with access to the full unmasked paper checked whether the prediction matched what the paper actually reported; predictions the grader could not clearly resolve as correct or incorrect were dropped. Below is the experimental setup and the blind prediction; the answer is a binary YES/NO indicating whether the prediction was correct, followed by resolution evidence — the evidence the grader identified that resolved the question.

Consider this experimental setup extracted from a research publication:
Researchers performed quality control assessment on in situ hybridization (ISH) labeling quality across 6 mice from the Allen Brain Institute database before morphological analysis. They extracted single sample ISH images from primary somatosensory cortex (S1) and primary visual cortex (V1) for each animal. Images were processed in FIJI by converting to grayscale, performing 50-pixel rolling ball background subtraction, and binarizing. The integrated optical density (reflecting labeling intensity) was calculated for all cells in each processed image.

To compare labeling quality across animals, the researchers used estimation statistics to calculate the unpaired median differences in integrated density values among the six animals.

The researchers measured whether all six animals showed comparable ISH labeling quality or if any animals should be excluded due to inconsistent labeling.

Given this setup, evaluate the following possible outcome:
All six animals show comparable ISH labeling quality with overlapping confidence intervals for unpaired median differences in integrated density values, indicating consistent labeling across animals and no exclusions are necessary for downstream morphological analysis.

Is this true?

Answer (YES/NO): NO